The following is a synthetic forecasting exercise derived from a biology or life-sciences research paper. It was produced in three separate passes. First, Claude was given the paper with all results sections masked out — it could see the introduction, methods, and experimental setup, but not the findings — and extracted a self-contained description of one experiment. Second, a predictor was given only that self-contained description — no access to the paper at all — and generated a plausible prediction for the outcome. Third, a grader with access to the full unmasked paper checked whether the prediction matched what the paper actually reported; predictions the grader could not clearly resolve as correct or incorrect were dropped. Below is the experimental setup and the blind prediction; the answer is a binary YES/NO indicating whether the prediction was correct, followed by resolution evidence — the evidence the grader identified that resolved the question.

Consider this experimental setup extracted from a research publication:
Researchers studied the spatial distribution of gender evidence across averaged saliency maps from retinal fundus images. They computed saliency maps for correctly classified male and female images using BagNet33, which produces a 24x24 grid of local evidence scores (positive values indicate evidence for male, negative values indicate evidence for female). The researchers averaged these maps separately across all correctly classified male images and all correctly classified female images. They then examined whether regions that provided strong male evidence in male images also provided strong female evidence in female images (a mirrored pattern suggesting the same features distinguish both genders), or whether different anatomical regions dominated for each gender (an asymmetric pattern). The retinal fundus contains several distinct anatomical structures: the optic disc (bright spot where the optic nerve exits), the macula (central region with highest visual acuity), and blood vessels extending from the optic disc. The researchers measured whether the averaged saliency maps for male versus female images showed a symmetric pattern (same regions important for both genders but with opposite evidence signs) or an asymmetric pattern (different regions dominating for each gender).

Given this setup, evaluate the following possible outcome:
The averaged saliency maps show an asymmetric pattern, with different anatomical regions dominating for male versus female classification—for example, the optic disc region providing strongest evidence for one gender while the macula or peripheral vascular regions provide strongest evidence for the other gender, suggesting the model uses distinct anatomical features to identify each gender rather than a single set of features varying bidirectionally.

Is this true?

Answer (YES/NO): YES